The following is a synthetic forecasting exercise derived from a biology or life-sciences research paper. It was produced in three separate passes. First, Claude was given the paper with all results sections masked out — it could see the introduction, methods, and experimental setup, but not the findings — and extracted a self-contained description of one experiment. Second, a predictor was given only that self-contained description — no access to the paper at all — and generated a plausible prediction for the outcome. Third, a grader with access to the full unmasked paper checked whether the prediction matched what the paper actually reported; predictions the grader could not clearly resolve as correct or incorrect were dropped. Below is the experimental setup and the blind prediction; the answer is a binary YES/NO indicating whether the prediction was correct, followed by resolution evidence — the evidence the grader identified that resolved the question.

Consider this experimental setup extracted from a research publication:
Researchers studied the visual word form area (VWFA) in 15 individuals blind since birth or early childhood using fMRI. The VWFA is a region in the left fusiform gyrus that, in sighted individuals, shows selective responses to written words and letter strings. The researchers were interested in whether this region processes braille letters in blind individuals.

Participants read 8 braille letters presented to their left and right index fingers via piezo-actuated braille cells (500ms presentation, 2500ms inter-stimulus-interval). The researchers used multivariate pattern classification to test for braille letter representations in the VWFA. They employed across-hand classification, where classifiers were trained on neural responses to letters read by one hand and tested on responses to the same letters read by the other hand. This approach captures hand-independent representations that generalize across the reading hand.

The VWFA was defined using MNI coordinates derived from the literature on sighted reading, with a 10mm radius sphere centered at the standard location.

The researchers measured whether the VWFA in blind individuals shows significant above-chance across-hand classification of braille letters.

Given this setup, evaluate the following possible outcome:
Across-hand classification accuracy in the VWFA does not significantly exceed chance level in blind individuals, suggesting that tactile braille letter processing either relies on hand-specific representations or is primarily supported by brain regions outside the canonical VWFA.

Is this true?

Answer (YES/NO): NO